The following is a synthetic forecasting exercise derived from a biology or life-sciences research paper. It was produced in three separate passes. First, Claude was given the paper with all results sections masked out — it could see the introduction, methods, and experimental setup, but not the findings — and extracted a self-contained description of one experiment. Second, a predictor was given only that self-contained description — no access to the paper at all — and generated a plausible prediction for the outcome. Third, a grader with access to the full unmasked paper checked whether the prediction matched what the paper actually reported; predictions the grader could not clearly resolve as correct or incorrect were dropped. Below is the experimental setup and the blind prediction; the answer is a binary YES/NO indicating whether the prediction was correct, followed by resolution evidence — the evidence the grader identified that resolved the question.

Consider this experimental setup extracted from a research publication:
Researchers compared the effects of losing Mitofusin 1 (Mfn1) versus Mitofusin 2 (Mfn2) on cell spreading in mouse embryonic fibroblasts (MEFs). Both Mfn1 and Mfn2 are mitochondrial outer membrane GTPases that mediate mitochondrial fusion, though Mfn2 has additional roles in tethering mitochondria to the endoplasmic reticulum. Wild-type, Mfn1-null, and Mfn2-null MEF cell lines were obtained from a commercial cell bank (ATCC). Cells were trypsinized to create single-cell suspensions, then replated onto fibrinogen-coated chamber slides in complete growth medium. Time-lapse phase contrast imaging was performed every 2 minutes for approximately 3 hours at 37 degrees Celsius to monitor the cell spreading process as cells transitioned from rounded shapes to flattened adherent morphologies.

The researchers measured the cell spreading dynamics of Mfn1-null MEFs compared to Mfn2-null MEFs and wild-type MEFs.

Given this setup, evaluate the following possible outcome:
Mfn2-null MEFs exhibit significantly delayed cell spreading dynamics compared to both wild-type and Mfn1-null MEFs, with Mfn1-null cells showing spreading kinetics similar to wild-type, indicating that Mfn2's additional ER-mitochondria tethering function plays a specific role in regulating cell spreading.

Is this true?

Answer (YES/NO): YES